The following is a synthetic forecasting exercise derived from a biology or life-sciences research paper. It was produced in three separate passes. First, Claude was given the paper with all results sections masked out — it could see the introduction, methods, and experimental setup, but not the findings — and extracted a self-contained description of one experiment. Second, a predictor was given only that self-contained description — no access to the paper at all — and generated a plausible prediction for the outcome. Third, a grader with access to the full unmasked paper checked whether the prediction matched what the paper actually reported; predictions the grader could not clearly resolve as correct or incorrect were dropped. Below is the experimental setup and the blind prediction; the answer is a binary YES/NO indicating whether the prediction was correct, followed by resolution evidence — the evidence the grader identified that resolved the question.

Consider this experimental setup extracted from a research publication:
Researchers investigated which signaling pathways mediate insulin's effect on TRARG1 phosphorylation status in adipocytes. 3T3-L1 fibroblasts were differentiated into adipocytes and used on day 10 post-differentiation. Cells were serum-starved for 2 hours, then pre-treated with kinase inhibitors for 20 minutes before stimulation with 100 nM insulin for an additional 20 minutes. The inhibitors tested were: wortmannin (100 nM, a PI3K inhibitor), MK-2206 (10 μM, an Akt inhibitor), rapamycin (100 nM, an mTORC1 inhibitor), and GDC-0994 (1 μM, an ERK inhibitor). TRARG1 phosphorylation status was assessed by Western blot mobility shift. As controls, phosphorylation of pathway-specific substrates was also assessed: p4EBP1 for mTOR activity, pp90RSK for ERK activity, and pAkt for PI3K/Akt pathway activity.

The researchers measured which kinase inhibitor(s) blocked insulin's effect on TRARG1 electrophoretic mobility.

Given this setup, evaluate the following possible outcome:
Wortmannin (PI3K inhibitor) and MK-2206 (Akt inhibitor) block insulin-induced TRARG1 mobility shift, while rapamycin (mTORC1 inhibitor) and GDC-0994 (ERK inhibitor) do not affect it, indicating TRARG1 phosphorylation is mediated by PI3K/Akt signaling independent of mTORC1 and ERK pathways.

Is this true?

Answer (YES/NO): YES